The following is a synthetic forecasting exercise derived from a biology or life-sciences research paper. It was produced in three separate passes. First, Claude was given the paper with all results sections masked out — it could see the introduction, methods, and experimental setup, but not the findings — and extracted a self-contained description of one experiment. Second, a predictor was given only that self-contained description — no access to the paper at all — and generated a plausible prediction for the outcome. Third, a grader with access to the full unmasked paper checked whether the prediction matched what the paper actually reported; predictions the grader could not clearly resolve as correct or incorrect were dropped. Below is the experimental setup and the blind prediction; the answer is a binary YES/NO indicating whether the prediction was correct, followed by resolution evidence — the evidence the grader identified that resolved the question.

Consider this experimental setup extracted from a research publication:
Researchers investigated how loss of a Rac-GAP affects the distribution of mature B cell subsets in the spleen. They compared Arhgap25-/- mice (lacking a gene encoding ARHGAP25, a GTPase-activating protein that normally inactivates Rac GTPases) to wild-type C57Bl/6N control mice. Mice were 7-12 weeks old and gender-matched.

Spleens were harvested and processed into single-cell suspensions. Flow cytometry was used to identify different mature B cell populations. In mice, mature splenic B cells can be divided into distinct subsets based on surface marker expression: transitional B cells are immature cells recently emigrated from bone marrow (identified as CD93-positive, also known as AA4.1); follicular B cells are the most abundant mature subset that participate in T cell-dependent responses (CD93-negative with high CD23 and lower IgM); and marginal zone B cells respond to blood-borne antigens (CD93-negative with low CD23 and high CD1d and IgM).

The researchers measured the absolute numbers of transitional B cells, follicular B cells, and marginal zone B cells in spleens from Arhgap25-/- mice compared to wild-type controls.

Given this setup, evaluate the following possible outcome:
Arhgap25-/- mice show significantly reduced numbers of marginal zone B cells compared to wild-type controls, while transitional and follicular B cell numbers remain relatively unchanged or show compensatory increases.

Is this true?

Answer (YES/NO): NO